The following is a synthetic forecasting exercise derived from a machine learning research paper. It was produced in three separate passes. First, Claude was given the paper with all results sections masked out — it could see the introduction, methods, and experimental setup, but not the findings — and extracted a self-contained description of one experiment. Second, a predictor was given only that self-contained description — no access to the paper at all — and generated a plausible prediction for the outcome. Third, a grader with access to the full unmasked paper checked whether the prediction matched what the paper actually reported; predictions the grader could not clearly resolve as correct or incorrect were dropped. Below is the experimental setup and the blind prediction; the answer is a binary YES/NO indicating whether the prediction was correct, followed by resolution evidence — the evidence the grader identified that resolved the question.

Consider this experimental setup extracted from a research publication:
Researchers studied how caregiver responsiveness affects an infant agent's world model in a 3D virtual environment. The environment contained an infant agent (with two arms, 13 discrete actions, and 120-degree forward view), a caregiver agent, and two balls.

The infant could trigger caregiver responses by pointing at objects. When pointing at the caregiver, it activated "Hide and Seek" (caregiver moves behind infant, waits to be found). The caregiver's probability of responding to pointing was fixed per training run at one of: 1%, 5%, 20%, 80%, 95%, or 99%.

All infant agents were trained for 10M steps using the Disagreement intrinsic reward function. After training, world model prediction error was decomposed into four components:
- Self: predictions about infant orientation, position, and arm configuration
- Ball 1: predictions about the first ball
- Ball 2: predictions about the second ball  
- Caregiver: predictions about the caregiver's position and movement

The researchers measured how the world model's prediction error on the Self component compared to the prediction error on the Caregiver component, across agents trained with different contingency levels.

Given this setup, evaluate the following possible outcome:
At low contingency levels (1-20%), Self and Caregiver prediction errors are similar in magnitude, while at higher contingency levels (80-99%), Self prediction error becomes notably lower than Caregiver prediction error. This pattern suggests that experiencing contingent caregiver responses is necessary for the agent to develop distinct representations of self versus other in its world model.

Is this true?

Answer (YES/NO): NO